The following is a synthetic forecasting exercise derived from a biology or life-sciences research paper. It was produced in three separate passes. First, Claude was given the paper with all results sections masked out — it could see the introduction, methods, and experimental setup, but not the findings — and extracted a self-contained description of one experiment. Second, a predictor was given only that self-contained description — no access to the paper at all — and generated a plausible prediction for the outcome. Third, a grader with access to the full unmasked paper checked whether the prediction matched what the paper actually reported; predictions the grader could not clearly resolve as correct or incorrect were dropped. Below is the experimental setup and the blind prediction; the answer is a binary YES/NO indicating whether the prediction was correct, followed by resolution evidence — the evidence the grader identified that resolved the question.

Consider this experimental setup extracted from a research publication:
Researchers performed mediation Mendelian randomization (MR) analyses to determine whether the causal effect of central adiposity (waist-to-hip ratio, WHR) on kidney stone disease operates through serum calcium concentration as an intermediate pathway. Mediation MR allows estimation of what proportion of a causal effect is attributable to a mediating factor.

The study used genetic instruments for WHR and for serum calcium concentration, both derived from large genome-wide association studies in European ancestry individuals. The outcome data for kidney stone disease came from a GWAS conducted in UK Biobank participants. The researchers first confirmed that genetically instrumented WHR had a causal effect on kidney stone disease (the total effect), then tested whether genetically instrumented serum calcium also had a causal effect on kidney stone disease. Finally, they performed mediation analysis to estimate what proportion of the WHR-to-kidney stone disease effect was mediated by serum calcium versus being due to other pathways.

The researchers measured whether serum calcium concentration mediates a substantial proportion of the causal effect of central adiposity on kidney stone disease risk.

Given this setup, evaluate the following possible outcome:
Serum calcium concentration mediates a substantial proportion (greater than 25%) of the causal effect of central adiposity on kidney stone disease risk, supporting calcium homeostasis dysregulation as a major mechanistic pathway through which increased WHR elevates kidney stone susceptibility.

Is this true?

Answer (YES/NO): NO